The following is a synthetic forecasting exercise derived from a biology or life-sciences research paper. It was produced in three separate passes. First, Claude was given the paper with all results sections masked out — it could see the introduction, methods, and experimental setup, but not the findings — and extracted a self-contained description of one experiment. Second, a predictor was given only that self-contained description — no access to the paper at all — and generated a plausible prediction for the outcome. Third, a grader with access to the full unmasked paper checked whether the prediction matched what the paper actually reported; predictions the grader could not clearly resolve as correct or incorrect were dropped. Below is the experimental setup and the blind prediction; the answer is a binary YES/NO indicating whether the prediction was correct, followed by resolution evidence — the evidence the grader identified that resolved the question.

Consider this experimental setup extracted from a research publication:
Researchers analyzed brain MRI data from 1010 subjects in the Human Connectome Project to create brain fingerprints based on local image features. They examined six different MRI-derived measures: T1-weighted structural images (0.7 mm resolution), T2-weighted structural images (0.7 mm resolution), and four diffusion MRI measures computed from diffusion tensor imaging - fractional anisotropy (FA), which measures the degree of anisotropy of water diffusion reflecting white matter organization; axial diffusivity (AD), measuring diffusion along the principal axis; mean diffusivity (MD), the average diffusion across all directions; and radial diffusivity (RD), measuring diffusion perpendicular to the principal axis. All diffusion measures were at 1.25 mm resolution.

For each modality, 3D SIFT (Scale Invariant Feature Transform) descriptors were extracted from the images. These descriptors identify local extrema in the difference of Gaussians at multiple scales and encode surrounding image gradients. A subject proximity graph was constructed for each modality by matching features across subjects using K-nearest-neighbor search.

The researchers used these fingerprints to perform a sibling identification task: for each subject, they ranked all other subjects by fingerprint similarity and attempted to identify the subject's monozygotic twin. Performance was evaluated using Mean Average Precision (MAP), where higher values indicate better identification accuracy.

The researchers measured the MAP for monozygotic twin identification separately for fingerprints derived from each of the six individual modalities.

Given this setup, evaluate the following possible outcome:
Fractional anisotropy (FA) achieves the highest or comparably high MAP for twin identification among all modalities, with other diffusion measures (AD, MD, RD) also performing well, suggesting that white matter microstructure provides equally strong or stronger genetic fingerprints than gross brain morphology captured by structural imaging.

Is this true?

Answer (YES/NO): NO